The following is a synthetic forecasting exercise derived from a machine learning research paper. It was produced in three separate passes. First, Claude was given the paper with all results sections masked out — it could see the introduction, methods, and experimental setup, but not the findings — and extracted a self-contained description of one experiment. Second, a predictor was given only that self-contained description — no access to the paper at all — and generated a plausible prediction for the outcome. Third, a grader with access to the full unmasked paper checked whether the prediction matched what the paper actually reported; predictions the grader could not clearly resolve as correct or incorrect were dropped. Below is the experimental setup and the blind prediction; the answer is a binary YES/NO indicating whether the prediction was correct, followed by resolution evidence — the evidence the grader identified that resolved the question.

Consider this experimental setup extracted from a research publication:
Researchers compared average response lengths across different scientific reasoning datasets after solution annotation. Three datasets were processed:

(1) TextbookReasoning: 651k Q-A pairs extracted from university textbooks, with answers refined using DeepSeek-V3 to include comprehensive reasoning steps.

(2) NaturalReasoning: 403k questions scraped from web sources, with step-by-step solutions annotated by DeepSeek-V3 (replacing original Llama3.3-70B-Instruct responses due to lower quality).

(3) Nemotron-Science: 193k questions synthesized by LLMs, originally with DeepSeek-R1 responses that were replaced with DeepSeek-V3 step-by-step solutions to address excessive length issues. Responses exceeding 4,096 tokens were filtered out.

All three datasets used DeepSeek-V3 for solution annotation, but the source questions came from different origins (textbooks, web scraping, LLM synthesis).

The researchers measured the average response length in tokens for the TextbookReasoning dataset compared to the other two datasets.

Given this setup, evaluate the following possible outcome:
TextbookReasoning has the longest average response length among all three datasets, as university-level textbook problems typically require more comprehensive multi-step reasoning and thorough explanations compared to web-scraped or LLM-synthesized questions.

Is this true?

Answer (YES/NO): NO